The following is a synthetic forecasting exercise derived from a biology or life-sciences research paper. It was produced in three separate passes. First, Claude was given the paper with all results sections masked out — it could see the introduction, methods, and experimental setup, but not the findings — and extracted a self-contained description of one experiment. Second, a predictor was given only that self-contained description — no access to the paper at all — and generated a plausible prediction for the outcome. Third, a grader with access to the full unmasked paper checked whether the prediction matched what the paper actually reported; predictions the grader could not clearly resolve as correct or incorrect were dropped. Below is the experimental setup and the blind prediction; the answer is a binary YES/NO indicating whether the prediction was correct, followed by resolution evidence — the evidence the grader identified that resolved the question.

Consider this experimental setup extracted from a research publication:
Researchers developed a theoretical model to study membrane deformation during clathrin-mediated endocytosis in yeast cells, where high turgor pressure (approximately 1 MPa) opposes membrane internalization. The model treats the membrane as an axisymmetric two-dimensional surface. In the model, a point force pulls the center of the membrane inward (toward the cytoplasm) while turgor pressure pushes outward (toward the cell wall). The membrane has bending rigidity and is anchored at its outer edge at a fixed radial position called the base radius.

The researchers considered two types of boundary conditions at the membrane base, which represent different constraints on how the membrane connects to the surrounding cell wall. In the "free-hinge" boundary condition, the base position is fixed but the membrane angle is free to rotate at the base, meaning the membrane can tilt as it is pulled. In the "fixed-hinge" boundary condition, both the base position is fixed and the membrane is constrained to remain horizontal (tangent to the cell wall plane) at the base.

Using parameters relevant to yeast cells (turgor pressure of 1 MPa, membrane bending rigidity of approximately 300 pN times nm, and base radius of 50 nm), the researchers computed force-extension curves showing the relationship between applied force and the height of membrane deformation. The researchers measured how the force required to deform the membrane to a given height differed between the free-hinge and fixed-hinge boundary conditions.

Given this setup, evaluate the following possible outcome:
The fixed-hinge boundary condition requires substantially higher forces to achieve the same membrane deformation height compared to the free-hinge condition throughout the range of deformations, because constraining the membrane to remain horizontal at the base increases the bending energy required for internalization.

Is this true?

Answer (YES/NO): NO